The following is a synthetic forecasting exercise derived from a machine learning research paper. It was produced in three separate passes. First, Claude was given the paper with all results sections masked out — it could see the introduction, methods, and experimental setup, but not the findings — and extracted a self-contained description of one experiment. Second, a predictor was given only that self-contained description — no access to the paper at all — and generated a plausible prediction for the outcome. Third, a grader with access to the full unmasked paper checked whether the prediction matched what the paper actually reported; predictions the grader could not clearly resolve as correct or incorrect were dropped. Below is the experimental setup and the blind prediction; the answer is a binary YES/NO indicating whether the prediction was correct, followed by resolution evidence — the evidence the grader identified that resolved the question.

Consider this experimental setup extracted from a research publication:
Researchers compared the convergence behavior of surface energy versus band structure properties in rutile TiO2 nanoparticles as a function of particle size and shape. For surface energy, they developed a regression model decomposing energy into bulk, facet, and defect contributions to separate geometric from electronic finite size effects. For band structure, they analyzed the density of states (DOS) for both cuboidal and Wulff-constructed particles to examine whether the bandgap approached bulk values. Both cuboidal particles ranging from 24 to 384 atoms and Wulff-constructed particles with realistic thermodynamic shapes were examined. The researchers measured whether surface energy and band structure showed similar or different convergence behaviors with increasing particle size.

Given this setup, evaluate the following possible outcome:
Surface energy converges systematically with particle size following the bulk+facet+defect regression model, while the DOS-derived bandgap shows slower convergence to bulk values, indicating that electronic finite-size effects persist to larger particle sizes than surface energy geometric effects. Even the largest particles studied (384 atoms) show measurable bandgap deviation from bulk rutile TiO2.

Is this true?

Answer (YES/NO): YES